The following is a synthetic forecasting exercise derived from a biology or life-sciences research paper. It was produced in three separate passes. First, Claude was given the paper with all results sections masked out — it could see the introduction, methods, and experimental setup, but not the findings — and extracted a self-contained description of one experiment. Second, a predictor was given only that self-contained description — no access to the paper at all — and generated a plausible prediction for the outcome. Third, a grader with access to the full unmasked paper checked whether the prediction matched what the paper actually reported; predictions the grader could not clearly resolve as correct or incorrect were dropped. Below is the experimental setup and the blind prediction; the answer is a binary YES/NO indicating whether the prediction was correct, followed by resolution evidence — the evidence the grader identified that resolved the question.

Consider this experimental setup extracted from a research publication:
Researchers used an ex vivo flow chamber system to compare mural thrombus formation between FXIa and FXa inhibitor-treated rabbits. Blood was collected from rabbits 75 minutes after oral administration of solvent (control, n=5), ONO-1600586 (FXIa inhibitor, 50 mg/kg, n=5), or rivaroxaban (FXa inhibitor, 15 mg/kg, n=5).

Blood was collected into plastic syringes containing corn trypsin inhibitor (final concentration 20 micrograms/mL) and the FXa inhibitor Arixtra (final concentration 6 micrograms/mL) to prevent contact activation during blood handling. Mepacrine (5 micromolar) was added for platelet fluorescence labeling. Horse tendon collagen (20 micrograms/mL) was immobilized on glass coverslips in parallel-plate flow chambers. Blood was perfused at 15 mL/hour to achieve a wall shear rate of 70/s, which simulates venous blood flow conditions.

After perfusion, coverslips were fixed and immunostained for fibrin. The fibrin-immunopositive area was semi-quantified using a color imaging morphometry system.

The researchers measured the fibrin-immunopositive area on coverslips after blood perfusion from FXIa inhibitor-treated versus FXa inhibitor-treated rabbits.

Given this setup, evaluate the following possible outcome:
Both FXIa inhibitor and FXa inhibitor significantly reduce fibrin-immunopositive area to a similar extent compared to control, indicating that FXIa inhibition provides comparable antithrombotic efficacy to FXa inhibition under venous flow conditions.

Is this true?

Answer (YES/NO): NO